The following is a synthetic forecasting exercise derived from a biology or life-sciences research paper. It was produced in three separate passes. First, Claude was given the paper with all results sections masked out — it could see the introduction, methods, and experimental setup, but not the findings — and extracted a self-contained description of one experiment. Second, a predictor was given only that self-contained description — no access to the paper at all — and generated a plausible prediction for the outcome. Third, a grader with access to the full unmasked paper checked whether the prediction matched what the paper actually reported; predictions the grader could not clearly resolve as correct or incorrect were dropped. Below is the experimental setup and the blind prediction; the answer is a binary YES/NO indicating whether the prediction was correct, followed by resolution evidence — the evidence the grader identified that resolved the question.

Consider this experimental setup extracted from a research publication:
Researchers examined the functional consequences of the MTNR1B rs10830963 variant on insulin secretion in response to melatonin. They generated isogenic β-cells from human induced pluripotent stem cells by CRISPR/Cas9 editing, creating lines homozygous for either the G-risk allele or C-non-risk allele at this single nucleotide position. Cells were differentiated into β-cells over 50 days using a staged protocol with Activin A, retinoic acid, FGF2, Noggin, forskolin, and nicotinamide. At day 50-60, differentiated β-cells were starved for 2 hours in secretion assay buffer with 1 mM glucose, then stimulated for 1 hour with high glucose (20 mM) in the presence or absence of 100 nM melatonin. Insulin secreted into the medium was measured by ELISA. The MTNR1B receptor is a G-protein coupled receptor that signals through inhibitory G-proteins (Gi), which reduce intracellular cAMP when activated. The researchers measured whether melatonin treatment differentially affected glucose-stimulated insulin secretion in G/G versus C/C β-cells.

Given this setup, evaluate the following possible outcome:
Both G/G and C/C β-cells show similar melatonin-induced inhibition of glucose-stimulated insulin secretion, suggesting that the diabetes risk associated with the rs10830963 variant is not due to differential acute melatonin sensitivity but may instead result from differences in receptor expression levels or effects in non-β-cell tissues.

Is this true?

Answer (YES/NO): NO